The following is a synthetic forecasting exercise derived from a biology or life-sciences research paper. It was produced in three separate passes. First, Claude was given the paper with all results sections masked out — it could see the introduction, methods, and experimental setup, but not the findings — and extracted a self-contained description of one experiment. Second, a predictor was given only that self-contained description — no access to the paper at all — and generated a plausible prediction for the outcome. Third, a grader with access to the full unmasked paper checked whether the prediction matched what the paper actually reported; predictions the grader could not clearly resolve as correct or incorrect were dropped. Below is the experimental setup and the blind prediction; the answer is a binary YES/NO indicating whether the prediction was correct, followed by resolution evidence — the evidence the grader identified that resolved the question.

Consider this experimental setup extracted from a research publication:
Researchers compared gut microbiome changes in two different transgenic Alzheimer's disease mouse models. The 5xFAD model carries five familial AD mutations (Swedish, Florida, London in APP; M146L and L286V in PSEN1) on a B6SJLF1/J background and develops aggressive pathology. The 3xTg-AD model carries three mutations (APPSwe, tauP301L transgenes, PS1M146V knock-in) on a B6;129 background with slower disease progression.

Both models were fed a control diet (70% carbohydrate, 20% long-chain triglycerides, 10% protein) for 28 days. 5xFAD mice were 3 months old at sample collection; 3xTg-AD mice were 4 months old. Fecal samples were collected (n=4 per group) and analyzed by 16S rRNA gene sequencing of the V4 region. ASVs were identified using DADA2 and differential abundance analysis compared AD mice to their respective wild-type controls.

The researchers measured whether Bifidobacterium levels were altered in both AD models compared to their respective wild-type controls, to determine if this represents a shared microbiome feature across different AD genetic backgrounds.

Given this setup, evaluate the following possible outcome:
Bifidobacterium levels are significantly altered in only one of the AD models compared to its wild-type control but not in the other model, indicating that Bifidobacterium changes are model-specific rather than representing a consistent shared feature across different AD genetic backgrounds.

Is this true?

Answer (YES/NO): YES